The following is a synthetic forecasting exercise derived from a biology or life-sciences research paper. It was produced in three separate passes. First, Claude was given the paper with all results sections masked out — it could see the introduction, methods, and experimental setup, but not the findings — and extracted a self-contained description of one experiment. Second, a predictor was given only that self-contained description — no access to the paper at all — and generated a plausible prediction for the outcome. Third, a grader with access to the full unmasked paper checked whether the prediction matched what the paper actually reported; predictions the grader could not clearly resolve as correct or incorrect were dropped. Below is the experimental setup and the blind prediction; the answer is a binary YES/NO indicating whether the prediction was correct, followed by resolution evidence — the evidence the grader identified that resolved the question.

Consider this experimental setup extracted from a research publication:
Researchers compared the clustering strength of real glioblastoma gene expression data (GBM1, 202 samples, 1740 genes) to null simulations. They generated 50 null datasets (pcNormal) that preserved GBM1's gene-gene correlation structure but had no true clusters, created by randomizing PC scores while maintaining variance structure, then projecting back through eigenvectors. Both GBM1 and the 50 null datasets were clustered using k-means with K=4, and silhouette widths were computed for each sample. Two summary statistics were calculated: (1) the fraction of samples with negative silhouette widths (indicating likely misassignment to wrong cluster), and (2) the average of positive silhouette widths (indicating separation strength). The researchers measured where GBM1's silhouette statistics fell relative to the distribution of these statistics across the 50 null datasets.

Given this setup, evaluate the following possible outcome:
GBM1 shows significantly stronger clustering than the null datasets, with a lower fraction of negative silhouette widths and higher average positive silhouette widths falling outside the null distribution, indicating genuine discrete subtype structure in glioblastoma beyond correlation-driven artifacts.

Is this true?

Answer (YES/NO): NO